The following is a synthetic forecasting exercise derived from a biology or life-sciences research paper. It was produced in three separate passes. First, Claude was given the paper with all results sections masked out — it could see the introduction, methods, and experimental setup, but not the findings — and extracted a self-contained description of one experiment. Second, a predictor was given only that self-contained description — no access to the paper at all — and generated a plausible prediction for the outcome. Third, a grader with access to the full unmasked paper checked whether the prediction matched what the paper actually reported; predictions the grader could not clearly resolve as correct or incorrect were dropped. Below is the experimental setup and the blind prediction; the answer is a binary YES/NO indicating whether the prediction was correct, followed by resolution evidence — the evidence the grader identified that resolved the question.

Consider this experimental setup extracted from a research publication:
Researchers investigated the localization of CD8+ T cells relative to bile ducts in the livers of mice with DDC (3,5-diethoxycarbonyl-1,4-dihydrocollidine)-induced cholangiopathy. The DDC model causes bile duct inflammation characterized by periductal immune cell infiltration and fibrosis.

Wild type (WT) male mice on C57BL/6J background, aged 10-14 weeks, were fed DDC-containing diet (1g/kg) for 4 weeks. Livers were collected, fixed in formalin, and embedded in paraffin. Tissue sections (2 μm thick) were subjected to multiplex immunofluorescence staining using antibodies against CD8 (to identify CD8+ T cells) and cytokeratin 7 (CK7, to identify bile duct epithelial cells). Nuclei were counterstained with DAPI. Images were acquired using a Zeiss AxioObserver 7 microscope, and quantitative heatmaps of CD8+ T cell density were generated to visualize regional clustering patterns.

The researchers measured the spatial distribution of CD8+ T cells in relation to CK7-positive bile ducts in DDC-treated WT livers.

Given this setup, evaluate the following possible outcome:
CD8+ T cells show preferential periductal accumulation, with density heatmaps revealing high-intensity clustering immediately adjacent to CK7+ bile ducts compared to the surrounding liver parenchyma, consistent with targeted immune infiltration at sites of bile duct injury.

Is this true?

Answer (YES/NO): YES